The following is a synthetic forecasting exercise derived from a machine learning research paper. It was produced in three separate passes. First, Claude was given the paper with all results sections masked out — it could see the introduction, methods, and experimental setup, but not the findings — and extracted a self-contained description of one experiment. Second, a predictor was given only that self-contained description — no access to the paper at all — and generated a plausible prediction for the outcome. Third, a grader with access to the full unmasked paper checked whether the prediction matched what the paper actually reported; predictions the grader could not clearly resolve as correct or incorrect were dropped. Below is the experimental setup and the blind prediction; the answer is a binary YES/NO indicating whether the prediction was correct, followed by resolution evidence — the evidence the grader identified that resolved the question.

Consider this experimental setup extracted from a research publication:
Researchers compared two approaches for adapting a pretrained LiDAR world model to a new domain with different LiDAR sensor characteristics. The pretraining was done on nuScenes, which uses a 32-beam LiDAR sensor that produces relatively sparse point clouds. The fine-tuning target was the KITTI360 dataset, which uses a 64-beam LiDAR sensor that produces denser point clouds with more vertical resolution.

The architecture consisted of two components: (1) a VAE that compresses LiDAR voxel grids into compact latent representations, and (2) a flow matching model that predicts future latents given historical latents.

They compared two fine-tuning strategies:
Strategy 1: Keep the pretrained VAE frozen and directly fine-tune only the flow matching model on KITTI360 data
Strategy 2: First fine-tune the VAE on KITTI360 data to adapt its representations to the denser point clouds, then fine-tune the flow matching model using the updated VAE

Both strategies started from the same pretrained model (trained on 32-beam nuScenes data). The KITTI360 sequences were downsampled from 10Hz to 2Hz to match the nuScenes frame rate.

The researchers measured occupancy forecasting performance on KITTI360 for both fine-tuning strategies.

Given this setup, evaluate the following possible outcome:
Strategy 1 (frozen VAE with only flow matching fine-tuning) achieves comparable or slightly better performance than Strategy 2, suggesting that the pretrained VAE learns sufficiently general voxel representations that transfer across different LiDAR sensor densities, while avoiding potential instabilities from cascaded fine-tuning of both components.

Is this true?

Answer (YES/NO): NO